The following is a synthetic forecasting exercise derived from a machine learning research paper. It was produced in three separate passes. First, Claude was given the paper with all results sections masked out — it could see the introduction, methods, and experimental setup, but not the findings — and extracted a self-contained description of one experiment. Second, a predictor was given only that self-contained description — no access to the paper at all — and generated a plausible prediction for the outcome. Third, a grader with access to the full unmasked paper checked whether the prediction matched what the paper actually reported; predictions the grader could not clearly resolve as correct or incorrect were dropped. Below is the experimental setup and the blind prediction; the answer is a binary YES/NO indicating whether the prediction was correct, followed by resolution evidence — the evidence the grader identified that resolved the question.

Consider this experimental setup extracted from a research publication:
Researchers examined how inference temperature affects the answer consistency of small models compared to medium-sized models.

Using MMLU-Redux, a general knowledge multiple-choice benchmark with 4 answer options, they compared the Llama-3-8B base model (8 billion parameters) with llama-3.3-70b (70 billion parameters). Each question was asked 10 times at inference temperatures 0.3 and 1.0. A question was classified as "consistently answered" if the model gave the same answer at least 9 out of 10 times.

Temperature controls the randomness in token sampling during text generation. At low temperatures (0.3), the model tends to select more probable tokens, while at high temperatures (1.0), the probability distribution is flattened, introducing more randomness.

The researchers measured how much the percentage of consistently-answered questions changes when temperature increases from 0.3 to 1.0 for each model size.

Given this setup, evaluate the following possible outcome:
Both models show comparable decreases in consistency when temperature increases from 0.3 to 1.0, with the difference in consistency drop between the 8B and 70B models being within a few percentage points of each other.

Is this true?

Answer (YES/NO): NO